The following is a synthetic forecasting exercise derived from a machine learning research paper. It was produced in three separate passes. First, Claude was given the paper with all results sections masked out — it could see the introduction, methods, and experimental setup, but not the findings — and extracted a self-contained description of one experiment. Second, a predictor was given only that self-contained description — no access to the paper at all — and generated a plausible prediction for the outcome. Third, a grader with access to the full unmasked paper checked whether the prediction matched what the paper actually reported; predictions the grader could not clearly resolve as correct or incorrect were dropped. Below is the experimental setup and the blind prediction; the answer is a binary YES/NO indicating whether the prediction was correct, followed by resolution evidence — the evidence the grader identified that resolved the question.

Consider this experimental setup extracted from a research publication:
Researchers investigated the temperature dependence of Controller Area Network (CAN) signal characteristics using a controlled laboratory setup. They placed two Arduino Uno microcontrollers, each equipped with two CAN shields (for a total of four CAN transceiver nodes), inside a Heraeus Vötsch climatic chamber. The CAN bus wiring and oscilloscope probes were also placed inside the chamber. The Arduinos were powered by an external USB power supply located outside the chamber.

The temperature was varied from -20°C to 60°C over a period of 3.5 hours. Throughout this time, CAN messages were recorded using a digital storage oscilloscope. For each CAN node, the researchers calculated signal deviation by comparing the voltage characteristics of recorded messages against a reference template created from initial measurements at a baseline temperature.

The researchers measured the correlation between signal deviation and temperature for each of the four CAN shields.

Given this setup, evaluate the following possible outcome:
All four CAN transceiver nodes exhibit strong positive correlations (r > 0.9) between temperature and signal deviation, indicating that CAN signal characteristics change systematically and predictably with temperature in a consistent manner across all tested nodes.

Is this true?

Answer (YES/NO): NO